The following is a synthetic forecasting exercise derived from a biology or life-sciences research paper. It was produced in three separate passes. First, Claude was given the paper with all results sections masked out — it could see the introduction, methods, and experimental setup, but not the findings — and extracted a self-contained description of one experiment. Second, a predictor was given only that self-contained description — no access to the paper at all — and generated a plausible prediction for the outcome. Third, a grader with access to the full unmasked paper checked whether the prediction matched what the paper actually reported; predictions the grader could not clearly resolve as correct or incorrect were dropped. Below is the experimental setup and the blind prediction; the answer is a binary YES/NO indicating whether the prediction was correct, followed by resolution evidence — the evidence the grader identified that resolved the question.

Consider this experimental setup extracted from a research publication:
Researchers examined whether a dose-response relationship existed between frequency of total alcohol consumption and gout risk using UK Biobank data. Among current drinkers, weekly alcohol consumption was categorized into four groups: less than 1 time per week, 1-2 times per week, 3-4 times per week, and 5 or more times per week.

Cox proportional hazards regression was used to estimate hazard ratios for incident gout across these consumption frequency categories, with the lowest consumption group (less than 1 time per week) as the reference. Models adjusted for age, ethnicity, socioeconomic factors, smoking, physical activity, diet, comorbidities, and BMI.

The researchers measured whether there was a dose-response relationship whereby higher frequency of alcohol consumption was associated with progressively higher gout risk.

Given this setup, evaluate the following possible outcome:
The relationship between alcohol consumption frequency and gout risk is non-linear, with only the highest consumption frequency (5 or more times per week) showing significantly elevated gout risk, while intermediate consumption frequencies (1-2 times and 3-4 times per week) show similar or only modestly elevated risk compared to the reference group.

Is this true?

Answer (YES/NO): NO